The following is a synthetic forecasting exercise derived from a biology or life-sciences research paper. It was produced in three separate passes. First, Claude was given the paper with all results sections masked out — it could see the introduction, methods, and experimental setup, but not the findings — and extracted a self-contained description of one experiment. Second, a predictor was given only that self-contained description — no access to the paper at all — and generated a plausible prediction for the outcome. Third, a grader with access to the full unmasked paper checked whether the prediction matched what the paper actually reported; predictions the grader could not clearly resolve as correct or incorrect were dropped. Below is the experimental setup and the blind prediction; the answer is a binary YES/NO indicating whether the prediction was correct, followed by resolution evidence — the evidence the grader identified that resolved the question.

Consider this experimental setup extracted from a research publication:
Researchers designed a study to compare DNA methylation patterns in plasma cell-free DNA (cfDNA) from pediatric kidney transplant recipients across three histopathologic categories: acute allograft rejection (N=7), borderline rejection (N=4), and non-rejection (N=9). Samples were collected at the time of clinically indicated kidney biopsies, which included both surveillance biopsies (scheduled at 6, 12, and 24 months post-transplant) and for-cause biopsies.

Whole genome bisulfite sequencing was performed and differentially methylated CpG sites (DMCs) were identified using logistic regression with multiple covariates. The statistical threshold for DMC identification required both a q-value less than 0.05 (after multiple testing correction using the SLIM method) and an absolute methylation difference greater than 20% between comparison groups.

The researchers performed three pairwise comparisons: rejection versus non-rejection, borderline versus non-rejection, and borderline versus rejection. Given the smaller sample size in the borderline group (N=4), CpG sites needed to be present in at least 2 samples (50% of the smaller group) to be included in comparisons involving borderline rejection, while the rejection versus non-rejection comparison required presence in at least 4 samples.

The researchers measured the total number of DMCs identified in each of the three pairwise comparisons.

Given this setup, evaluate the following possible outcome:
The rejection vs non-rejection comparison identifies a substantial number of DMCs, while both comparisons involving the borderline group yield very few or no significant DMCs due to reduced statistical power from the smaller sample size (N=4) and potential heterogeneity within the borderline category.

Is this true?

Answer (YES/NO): NO